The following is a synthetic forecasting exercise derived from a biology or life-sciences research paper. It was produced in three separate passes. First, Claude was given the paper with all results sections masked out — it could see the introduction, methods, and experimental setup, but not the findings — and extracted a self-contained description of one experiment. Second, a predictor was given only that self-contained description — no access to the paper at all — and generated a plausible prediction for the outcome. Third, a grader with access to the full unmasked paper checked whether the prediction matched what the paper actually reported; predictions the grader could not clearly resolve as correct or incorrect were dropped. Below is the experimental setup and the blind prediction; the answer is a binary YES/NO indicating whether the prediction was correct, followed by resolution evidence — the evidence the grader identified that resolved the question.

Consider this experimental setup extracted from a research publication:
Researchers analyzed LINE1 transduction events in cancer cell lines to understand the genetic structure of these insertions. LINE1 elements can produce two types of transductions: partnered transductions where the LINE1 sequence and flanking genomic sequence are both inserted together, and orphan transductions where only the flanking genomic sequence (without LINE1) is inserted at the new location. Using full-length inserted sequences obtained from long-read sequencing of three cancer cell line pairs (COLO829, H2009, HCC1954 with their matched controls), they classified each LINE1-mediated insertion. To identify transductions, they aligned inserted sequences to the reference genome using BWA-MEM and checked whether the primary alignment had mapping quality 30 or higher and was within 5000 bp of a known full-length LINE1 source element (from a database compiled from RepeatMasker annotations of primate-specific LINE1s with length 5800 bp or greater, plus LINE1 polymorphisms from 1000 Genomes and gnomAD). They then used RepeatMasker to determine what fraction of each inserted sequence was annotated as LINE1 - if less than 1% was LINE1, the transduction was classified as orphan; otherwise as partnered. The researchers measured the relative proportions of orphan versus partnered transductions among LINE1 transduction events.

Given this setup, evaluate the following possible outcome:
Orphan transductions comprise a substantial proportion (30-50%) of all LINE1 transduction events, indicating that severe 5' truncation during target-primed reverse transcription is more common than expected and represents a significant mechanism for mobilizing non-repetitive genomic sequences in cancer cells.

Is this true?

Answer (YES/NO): YES